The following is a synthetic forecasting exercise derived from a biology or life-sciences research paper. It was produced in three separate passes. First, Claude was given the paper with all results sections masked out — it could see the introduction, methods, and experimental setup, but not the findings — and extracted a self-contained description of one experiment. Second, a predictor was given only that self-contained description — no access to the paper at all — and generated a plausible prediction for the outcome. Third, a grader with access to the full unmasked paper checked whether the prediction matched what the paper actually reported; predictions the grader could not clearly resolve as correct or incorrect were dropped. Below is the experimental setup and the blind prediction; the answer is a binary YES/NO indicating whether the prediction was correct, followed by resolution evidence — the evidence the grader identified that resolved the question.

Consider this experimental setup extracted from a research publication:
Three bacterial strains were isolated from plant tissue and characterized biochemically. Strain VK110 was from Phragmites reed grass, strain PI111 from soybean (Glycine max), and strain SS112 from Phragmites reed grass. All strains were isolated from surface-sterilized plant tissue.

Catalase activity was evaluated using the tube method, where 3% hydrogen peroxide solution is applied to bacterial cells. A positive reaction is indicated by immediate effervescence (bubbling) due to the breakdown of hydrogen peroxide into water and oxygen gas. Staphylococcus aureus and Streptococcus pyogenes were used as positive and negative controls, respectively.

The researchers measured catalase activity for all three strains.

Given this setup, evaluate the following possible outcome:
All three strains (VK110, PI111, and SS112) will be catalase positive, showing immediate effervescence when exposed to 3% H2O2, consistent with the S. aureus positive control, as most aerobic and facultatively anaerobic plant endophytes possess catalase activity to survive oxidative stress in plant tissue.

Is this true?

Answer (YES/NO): YES